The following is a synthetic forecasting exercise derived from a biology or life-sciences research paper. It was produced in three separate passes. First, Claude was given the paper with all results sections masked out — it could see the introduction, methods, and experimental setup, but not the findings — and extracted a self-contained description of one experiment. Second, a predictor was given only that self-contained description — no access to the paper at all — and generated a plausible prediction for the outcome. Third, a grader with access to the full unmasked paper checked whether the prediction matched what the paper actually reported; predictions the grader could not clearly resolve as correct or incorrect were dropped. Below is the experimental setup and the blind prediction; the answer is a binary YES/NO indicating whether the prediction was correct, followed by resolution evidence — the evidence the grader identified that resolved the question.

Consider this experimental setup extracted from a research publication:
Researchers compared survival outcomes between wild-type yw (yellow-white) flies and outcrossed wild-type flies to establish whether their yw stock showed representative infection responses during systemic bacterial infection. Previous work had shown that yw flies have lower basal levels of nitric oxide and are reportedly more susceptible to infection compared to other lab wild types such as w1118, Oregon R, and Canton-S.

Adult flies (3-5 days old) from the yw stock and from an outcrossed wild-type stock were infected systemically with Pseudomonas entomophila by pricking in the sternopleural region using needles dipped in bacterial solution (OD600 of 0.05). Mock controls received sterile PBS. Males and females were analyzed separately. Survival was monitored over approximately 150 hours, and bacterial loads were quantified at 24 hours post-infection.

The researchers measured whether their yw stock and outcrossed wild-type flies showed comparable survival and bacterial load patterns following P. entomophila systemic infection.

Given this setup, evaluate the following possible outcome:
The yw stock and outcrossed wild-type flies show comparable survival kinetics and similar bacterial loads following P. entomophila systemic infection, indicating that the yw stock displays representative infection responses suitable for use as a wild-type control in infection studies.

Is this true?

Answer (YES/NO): YES